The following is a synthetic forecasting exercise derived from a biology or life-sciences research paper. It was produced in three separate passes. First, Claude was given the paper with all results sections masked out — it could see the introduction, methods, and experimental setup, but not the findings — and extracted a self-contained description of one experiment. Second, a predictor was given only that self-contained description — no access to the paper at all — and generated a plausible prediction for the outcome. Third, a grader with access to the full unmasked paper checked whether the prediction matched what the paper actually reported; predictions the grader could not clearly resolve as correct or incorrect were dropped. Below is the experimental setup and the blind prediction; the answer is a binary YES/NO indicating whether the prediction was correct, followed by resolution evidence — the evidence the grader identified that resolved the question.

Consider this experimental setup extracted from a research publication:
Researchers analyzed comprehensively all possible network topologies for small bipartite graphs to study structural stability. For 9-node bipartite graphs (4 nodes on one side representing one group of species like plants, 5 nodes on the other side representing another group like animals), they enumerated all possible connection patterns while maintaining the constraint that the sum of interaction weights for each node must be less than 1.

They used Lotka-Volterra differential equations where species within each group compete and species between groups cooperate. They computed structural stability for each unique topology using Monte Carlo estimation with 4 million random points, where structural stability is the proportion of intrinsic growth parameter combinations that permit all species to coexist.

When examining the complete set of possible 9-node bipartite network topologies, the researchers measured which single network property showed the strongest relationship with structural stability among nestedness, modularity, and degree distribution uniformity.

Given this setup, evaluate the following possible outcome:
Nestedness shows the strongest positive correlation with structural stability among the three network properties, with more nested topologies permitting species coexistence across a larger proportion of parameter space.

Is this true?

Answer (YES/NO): NO